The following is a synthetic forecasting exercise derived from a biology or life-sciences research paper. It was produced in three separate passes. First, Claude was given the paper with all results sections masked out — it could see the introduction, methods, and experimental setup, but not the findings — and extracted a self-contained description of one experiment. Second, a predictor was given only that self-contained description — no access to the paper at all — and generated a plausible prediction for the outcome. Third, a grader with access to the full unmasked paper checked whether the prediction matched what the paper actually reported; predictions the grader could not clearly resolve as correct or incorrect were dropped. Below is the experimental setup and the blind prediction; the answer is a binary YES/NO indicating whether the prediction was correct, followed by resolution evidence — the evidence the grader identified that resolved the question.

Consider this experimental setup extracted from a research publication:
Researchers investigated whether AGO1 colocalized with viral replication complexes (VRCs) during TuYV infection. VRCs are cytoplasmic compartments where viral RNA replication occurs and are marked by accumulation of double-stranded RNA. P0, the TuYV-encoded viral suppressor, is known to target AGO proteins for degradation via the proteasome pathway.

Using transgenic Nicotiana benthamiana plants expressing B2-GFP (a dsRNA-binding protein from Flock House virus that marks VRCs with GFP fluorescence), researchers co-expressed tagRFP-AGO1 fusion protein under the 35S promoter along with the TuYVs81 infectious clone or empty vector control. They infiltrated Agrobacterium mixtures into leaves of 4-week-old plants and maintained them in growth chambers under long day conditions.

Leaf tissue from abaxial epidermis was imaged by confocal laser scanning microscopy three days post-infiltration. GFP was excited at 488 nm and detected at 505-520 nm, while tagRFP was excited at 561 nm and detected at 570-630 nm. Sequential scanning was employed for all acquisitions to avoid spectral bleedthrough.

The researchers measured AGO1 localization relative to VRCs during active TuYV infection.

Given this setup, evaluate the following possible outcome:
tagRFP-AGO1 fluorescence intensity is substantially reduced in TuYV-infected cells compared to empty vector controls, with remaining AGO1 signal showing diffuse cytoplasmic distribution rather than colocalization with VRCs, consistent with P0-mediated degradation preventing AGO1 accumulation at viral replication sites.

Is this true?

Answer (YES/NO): NO